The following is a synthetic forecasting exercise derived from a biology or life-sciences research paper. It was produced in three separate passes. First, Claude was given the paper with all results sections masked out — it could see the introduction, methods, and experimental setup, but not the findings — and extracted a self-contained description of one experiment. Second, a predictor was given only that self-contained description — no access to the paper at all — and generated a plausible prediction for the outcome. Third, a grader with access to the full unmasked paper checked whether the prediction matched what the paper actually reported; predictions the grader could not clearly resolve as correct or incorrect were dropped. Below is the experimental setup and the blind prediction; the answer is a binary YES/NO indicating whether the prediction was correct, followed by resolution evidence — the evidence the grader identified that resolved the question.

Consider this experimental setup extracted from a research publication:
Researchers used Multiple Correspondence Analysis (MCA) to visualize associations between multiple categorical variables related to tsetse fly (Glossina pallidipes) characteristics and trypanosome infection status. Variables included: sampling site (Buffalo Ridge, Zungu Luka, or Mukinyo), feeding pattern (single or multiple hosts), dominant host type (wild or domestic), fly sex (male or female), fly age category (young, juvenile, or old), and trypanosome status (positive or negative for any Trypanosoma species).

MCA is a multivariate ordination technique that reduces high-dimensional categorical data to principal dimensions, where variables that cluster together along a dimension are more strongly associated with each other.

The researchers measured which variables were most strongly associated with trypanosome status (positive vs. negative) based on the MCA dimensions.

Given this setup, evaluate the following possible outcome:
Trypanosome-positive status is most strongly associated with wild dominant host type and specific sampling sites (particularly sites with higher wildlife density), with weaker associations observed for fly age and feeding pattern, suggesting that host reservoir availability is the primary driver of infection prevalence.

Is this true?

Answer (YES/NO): NO